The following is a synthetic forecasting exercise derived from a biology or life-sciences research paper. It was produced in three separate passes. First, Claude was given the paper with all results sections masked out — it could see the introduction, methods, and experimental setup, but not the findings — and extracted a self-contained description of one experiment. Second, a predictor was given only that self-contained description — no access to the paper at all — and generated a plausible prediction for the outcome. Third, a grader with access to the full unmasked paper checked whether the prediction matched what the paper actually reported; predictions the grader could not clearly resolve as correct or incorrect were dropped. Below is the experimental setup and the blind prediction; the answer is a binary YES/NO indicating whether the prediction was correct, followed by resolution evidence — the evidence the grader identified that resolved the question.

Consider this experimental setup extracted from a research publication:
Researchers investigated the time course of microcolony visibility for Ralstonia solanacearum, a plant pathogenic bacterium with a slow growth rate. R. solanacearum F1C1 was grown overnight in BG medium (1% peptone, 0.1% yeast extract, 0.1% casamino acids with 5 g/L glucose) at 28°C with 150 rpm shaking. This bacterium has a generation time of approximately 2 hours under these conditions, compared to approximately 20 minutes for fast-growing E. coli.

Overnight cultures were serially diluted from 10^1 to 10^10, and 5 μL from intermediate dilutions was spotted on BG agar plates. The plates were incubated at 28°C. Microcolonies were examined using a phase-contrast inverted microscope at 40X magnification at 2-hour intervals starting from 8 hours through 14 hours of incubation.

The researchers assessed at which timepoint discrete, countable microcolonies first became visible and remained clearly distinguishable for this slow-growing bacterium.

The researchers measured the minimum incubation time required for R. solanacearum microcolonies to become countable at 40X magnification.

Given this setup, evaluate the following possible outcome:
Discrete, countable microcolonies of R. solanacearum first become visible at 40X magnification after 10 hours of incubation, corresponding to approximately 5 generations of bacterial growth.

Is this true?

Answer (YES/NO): NO